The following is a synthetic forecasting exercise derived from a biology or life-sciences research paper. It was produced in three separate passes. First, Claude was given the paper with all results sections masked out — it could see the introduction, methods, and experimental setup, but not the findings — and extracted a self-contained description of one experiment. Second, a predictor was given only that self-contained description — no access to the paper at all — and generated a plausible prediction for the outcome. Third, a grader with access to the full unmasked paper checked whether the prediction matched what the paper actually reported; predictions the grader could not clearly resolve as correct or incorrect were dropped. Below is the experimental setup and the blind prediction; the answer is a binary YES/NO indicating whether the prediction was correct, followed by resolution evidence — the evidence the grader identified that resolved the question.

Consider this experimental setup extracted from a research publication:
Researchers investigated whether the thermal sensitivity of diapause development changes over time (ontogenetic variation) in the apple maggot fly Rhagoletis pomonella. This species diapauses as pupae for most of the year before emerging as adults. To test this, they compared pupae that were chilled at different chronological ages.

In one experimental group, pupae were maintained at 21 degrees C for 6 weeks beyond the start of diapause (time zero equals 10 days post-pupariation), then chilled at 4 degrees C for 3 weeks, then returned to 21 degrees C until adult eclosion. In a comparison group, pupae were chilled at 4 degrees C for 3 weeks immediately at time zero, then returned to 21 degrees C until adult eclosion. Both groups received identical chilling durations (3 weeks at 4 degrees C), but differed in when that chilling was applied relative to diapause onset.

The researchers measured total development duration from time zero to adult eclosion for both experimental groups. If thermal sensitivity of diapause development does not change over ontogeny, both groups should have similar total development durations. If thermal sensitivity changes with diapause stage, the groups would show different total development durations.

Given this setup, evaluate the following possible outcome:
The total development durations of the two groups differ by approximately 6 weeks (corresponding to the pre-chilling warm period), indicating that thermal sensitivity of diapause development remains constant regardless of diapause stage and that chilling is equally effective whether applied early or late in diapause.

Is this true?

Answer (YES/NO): NO